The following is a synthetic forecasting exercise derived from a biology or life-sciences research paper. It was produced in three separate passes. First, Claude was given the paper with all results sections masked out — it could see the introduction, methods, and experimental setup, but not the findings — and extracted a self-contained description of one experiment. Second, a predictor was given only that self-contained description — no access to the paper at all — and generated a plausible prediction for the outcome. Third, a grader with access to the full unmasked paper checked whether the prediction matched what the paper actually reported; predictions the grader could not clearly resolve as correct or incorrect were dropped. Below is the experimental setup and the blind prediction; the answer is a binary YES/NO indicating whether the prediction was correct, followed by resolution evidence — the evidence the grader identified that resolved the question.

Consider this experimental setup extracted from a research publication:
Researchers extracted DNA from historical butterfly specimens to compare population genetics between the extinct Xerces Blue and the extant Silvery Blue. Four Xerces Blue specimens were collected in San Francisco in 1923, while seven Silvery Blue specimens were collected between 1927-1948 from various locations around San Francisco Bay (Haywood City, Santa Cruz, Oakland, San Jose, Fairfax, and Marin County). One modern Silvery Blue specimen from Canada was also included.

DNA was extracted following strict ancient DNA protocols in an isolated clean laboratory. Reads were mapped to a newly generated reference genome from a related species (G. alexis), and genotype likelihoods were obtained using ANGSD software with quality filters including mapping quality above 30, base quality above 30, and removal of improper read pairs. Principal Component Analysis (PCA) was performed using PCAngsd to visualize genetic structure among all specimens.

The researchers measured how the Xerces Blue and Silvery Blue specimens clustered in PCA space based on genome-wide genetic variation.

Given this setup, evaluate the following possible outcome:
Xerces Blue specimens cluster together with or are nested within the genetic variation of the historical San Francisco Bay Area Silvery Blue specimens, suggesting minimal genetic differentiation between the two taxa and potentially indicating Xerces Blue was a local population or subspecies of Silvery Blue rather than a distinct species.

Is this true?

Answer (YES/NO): NO